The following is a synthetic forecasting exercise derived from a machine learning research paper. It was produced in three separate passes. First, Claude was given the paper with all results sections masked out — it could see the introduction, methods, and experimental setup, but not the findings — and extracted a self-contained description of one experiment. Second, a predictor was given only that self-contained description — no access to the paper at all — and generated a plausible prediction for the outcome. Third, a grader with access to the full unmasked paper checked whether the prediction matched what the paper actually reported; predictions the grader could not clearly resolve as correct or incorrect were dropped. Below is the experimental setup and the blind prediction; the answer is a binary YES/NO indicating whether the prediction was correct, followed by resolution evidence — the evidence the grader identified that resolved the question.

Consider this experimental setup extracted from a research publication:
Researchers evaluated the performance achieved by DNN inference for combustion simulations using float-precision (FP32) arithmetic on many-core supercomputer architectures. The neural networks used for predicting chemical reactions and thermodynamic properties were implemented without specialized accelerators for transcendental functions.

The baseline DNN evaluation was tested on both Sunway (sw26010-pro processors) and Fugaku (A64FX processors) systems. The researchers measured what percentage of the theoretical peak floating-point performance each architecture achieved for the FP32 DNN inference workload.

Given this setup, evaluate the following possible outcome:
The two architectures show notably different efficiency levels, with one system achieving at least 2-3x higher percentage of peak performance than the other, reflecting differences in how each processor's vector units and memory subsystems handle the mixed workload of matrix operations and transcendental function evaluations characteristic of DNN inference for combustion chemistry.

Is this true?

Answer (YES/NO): NO